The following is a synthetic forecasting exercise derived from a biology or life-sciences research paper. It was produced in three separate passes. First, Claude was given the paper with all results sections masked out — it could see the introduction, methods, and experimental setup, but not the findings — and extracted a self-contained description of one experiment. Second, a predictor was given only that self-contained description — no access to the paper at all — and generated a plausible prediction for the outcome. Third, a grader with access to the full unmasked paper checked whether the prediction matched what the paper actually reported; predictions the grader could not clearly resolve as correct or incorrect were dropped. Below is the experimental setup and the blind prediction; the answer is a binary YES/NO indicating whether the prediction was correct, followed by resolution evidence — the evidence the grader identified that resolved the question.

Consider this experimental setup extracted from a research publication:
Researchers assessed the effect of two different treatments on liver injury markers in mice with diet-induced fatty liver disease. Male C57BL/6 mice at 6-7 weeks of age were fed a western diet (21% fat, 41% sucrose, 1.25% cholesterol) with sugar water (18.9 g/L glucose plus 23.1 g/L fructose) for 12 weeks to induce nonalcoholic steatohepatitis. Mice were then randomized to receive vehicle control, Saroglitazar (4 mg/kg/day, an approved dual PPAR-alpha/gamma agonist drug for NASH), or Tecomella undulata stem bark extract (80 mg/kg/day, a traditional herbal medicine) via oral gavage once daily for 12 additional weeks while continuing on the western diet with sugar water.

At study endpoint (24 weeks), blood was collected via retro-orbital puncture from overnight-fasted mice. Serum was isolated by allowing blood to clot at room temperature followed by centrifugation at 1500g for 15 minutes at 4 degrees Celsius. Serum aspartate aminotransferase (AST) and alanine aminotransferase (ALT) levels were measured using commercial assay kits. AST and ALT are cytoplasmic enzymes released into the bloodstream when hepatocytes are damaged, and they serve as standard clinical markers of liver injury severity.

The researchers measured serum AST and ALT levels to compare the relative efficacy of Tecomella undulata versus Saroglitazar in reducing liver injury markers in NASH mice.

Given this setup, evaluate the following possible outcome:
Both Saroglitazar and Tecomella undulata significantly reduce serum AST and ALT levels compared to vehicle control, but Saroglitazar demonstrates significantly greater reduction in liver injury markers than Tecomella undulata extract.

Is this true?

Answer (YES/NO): NO